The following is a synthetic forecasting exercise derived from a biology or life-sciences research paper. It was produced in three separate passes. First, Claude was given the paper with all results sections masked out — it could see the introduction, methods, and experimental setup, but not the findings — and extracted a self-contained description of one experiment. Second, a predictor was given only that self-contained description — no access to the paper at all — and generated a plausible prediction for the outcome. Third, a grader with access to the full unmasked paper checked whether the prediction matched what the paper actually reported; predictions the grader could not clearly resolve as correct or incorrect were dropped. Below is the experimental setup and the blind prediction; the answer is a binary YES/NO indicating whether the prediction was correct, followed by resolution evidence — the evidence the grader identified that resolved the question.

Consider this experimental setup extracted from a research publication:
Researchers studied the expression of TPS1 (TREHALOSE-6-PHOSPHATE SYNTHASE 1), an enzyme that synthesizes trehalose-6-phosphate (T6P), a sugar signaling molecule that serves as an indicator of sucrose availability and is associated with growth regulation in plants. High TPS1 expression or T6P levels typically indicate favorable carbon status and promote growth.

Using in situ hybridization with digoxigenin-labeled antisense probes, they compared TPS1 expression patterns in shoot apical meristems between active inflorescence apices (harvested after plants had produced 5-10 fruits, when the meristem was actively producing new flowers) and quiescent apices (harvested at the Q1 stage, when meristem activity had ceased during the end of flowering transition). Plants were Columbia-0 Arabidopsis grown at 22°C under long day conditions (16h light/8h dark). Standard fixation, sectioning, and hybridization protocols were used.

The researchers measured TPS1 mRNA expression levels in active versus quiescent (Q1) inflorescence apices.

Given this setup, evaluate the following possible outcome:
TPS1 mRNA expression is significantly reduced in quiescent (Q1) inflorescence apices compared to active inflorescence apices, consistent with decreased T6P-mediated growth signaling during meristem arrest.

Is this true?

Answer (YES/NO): YES